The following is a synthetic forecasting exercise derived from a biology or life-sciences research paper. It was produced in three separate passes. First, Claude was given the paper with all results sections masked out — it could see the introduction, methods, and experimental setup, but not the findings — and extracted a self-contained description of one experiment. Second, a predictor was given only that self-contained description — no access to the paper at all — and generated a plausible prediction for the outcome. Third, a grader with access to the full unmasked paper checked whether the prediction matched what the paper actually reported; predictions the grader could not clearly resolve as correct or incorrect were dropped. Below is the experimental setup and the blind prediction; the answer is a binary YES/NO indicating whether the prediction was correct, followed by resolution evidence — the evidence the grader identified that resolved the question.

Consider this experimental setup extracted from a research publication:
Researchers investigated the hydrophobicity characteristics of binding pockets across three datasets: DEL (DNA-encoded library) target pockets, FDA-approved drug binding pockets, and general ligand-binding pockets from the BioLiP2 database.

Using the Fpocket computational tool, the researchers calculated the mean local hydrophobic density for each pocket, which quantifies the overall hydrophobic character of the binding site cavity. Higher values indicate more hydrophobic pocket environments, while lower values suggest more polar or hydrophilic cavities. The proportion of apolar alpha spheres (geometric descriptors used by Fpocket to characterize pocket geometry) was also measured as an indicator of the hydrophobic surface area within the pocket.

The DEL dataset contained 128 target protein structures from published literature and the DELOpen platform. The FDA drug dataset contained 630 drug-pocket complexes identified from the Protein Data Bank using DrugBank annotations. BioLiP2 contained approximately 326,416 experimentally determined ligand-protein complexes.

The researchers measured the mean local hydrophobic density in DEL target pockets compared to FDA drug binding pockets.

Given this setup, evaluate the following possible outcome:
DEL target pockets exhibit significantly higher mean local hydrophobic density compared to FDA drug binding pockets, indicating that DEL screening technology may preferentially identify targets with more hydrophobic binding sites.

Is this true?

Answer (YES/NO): NO